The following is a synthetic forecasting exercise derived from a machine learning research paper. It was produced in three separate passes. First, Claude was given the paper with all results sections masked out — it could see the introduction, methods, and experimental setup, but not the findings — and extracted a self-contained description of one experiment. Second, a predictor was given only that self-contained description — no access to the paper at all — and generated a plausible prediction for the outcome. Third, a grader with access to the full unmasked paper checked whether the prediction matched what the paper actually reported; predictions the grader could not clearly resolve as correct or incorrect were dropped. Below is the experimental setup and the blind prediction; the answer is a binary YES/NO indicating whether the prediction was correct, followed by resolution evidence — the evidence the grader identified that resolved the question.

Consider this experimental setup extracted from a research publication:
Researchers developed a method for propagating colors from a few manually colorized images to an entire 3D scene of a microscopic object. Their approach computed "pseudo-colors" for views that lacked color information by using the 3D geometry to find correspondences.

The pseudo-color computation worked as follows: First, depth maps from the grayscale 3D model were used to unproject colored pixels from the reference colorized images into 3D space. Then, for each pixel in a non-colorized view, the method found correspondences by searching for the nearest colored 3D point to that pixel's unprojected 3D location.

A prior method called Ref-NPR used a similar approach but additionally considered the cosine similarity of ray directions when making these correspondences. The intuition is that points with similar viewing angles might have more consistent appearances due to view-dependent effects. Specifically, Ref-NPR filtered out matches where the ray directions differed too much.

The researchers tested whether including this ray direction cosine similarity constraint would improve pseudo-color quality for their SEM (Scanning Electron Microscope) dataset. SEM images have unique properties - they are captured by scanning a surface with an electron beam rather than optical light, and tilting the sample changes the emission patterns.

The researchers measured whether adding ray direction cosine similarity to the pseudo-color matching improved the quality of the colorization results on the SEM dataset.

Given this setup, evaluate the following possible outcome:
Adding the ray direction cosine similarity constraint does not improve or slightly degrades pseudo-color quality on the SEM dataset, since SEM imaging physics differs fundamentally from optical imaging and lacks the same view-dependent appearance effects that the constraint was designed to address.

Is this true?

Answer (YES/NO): YES